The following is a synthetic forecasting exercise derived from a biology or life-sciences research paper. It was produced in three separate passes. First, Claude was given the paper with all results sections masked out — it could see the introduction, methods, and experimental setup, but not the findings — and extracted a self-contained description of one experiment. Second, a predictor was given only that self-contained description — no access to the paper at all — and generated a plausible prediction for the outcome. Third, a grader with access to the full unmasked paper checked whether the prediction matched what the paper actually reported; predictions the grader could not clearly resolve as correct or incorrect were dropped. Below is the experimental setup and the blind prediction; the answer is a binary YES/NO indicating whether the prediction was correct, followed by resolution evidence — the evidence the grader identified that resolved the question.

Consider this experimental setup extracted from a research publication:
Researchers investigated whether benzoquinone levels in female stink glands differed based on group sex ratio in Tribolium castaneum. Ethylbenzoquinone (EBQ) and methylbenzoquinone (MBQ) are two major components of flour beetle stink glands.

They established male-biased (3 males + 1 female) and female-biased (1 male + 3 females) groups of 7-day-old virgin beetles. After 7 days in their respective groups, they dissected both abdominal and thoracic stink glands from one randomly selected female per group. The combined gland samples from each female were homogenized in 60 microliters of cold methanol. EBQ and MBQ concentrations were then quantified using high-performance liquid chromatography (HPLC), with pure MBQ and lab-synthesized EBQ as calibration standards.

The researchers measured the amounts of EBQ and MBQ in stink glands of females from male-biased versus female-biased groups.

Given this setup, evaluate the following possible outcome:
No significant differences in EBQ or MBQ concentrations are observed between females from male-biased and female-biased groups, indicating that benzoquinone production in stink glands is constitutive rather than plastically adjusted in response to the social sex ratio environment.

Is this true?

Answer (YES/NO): NO